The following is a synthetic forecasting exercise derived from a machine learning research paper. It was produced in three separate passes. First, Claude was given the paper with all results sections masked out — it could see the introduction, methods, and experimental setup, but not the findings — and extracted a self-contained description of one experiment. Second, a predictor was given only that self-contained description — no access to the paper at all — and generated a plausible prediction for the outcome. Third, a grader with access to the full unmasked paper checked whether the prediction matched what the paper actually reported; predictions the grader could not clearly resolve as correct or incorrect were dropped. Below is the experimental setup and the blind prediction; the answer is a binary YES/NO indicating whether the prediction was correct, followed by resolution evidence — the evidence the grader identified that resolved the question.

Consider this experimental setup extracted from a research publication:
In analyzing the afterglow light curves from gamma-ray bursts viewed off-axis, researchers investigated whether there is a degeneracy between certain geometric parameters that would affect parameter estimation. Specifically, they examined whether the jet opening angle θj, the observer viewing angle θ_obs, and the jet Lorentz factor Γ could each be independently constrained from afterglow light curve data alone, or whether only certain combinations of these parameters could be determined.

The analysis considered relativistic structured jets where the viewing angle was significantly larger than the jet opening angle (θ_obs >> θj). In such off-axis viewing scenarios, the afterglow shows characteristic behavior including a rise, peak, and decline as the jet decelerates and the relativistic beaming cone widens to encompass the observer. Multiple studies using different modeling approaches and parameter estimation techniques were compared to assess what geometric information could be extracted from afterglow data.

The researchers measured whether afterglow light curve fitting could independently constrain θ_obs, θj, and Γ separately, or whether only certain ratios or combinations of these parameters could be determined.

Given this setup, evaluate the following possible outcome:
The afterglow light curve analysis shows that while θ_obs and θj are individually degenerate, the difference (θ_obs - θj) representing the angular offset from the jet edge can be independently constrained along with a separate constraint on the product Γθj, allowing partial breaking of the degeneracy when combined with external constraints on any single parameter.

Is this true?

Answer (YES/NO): NO